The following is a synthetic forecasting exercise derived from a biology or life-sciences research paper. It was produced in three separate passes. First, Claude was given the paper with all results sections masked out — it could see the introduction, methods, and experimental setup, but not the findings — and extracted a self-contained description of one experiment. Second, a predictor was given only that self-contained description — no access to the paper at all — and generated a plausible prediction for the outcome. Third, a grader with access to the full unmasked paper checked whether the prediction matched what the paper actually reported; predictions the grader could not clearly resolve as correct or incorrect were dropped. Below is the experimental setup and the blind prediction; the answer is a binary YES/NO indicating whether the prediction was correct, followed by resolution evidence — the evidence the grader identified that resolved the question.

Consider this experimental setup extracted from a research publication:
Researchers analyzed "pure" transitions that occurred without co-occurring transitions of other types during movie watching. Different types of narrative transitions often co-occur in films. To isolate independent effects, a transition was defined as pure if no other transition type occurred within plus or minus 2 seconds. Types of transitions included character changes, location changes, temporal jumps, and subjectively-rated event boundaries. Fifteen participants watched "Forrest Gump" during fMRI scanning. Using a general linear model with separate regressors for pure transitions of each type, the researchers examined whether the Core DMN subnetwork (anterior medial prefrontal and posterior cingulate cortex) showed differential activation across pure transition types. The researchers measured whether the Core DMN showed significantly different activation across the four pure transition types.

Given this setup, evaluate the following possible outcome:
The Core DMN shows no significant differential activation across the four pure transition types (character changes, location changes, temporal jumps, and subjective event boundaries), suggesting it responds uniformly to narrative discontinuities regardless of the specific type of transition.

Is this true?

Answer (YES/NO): YES